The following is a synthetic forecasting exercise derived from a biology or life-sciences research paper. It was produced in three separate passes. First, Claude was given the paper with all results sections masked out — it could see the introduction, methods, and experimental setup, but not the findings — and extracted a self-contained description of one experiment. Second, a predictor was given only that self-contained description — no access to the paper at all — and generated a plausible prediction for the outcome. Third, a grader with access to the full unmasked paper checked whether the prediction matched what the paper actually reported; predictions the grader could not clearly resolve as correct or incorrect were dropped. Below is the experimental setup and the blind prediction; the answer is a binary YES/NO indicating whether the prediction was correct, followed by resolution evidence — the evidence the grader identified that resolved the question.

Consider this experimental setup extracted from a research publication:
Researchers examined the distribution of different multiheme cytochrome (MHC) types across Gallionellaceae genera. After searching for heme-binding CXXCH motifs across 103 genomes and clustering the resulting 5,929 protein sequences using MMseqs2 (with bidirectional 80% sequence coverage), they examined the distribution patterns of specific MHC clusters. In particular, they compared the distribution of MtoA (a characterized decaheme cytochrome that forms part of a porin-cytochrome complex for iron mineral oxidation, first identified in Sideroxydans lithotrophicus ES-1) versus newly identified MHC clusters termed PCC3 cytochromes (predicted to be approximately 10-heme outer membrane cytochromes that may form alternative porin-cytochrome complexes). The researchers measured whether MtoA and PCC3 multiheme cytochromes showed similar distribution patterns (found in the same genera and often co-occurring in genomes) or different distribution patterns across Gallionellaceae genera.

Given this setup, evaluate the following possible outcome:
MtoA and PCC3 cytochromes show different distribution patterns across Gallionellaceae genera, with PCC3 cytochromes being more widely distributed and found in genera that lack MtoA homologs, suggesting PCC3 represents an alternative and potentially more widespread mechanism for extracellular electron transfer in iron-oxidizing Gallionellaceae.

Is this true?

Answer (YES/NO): NO